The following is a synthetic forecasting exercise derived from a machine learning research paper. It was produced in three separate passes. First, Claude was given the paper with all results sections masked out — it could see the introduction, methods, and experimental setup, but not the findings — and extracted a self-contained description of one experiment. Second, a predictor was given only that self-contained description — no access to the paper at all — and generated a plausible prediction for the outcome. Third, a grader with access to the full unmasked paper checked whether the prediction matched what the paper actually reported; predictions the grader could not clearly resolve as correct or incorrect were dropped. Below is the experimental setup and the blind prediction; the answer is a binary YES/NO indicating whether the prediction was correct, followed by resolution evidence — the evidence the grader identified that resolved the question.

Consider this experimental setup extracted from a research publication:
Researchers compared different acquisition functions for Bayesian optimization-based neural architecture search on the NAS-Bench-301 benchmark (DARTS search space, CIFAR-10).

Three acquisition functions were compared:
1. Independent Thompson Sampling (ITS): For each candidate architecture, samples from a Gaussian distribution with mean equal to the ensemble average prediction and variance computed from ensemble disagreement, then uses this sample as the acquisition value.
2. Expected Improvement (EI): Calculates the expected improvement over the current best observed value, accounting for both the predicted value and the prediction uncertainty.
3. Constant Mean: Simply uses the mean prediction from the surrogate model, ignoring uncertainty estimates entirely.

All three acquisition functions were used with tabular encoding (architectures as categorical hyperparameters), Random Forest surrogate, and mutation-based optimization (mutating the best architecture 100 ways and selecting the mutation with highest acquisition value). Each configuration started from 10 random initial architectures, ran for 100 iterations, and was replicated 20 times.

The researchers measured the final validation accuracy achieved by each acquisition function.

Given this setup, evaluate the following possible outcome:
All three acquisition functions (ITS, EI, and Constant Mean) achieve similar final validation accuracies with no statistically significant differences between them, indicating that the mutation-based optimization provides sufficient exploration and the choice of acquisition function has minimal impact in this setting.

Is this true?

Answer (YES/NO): YES